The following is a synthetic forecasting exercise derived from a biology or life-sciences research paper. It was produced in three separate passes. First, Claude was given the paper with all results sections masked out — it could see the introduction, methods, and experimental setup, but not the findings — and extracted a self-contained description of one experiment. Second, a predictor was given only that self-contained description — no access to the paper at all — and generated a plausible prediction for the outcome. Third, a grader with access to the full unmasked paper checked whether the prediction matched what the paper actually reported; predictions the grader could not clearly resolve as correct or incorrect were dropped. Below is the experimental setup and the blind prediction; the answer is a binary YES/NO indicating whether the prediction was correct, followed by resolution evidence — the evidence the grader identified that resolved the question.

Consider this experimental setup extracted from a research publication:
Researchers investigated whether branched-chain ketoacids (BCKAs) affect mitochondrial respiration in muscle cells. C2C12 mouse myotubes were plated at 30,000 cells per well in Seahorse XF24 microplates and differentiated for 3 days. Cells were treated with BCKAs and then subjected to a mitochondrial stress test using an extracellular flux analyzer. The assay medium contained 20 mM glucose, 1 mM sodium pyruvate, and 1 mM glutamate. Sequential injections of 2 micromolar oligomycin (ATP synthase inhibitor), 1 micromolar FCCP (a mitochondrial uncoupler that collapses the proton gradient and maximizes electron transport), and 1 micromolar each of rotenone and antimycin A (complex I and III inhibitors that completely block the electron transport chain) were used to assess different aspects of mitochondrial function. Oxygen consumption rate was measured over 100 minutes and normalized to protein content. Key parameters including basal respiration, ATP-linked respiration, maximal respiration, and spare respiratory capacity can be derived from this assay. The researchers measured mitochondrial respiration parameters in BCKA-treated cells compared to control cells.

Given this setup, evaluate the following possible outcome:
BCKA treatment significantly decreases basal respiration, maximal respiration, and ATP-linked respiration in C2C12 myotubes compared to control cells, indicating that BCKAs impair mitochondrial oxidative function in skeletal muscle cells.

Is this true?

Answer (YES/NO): NO